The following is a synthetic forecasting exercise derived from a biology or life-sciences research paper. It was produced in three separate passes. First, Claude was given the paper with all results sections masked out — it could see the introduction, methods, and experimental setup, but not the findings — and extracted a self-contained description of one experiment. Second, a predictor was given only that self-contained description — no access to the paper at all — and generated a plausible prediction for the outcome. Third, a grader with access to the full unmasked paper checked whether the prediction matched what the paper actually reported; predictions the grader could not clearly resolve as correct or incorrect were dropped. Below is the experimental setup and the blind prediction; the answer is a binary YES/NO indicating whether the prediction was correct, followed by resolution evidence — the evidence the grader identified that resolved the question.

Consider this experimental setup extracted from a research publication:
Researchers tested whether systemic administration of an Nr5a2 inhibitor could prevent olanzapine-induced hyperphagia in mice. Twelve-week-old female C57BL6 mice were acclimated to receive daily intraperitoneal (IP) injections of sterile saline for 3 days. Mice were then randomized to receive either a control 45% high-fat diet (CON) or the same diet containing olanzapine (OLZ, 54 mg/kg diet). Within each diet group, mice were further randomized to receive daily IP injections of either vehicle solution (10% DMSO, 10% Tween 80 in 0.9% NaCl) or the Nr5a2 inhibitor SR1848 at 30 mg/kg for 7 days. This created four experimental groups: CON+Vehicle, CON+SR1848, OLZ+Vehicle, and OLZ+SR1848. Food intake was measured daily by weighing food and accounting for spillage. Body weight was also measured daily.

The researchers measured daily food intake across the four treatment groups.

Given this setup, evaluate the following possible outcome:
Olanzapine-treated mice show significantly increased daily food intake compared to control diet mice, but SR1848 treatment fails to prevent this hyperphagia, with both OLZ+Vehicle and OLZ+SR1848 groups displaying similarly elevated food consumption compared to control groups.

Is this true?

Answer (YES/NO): NO